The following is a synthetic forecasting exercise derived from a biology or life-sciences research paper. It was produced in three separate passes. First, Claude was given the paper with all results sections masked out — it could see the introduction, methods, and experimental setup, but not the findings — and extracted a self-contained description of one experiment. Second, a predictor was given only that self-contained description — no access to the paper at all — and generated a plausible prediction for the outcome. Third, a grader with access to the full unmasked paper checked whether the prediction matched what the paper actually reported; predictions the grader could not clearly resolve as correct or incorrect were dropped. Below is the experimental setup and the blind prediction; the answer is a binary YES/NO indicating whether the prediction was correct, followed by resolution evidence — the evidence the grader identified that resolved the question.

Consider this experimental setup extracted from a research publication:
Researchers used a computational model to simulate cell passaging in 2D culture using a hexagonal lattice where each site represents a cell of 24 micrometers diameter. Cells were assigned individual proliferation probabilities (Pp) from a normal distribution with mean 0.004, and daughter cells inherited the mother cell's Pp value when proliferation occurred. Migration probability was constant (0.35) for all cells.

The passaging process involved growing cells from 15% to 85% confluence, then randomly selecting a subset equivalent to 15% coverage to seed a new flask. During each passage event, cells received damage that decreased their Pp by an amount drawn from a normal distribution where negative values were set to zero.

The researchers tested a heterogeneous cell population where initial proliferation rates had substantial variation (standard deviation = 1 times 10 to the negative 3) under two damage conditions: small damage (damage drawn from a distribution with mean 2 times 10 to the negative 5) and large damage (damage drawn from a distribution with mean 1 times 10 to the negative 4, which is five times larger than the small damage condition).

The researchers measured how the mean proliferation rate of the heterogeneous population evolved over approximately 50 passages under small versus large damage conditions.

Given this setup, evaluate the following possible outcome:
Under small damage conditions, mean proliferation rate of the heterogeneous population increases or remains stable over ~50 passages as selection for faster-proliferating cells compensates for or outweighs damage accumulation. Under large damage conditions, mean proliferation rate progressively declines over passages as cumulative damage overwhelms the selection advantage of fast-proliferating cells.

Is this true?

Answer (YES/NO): NO